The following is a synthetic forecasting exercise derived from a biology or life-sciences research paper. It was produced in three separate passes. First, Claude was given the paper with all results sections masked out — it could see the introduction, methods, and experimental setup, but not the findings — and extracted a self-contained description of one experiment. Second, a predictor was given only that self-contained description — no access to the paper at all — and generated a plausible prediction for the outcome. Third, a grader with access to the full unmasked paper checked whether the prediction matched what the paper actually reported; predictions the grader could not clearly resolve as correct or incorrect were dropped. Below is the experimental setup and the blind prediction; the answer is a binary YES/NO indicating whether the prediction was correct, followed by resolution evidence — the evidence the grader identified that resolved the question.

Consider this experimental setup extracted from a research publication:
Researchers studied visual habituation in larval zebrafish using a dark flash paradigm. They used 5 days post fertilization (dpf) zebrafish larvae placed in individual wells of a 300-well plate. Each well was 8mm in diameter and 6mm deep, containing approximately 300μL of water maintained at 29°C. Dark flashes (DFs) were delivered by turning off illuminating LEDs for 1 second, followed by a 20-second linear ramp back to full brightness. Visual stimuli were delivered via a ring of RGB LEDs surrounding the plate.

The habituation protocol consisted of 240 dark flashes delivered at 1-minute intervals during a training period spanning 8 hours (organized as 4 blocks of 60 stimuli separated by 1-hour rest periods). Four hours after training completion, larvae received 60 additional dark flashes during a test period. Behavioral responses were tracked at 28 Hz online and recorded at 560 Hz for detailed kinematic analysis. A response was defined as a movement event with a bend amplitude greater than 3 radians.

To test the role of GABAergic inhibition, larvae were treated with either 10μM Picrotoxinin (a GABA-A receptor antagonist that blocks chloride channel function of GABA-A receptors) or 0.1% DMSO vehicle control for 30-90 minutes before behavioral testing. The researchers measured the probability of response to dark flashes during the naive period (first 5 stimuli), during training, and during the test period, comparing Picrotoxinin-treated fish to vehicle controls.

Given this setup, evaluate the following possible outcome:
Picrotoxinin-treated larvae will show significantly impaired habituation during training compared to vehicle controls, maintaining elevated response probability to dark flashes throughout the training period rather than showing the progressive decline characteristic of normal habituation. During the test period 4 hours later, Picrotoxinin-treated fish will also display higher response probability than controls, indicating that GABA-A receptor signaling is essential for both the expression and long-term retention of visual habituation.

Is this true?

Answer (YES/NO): YES